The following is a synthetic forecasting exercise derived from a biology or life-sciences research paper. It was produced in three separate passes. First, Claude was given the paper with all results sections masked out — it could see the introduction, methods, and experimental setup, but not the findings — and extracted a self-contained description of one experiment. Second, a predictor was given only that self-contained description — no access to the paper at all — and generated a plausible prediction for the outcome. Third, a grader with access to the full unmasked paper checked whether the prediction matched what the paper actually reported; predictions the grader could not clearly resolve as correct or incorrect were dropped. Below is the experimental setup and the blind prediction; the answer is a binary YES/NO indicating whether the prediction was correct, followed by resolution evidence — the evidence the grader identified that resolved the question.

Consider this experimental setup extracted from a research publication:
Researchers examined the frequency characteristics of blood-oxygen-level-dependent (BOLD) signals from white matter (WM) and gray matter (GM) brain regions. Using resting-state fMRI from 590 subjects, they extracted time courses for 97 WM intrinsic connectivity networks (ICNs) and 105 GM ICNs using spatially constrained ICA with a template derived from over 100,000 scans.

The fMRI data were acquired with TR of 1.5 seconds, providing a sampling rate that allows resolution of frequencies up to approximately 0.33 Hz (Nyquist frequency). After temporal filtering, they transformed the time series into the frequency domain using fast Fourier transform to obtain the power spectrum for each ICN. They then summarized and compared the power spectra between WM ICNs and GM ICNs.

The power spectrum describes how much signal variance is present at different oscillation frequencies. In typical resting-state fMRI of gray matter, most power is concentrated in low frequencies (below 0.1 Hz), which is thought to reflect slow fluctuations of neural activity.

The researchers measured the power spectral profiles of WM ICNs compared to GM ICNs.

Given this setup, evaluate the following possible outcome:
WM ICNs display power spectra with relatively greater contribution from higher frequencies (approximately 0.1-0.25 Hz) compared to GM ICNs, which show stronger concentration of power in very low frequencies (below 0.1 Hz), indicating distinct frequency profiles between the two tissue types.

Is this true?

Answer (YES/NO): NO